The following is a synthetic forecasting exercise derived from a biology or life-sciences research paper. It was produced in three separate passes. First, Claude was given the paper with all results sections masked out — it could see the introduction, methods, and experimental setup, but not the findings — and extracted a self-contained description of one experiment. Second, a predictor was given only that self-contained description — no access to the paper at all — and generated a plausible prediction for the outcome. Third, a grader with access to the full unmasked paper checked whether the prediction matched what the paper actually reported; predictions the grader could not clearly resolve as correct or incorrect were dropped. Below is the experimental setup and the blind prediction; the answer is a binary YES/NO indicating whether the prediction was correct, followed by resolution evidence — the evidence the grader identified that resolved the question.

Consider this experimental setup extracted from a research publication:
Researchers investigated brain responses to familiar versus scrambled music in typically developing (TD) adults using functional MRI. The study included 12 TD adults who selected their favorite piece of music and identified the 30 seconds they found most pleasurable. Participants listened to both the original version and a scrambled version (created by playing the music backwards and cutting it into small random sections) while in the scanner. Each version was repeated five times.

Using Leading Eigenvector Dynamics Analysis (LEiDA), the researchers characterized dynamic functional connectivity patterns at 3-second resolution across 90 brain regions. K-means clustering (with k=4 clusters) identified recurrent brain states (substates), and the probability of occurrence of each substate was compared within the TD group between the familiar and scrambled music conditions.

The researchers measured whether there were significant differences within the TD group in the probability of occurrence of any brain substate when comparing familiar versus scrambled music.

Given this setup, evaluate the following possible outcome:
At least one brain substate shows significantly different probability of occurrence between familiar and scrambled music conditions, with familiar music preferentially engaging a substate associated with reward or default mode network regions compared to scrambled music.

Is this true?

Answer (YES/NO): NO